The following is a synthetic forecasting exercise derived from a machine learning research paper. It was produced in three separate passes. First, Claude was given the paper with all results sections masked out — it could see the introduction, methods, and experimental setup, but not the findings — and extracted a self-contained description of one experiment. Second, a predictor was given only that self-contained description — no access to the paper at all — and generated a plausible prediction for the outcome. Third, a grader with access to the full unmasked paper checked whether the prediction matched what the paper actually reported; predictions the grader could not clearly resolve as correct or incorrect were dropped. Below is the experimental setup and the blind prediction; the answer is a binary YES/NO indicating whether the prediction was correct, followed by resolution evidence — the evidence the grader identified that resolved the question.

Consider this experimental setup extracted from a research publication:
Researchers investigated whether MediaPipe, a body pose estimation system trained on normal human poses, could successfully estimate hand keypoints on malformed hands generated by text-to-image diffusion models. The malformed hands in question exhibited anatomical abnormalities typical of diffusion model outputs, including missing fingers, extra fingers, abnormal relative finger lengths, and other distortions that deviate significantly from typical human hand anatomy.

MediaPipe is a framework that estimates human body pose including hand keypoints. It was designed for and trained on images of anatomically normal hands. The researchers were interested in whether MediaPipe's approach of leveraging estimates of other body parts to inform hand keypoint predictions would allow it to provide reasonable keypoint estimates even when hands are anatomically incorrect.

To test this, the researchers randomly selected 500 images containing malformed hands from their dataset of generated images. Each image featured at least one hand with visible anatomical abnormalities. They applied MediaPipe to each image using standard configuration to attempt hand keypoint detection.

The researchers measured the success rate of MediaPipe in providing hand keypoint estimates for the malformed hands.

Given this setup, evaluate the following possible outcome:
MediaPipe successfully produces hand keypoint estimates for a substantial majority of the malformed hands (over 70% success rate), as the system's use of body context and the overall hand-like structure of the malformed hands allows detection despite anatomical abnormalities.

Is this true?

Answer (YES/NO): YES